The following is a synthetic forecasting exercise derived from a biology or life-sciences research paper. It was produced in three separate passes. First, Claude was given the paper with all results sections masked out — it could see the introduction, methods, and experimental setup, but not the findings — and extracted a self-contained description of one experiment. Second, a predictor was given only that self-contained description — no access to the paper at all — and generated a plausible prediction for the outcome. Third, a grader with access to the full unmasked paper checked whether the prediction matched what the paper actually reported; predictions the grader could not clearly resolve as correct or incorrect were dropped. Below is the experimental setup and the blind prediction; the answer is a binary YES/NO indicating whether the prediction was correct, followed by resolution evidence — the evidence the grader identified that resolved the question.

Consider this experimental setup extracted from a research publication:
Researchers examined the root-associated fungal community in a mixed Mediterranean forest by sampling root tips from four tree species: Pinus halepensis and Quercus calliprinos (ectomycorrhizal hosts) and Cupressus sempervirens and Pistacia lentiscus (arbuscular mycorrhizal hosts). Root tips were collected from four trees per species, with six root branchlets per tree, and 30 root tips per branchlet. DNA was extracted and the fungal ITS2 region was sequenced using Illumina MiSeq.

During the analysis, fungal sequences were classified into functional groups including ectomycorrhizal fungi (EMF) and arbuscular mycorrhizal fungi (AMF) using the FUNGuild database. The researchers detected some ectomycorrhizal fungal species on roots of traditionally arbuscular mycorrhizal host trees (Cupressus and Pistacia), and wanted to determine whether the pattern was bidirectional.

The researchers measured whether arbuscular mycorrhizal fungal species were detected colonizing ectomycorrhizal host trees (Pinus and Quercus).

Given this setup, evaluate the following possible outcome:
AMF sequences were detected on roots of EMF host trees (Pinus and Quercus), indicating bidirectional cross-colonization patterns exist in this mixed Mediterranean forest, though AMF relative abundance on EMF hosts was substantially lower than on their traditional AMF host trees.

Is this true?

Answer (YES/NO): NO